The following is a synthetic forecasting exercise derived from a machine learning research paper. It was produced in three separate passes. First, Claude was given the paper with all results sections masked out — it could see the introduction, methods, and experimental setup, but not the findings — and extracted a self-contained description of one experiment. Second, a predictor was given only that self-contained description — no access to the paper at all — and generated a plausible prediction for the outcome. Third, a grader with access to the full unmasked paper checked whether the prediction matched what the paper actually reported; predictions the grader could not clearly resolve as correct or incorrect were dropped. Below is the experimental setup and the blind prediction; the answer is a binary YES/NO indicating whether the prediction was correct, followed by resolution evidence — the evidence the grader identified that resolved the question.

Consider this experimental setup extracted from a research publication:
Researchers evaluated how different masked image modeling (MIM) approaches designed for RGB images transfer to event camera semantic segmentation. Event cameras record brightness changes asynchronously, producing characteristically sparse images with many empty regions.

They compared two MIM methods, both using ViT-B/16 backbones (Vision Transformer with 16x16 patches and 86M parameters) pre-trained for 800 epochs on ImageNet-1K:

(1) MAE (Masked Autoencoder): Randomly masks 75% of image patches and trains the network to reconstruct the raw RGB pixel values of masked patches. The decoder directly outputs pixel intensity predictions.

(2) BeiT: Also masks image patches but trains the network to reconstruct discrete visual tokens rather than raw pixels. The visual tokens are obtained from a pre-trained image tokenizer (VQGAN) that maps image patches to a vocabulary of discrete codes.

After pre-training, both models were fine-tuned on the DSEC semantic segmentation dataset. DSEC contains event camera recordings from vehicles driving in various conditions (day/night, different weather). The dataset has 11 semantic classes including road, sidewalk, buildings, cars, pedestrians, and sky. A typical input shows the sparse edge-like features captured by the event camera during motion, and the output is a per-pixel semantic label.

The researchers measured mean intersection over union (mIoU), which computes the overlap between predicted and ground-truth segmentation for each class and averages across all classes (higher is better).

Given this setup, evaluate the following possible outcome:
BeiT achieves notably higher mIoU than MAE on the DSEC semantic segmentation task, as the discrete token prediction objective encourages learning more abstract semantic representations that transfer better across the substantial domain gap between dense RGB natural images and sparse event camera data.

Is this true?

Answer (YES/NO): NO